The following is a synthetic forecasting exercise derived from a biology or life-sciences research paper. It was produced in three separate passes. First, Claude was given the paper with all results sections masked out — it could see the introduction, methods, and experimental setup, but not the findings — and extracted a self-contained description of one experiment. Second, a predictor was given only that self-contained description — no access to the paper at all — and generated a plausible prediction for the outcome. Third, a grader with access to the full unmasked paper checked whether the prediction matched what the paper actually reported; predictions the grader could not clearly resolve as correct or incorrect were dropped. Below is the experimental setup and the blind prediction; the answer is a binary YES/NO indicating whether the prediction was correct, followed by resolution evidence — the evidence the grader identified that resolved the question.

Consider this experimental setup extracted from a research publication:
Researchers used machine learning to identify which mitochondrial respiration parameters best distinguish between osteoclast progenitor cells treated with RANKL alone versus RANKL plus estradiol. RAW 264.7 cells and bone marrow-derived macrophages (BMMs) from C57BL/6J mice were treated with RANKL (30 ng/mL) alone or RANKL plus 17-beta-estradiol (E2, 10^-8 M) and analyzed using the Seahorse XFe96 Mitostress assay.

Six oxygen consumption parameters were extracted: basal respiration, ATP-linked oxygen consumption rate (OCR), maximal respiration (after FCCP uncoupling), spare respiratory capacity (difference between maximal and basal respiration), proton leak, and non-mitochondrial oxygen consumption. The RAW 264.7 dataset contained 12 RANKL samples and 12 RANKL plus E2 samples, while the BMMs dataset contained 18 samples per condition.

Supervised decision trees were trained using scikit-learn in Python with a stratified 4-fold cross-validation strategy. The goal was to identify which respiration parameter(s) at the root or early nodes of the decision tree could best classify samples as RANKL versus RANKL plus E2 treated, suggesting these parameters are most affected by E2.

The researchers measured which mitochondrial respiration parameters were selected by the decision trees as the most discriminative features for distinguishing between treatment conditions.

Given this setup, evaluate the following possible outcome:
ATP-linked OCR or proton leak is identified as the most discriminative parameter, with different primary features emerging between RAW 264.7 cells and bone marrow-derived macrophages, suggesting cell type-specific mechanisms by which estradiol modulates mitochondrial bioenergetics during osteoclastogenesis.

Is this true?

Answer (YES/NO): NO